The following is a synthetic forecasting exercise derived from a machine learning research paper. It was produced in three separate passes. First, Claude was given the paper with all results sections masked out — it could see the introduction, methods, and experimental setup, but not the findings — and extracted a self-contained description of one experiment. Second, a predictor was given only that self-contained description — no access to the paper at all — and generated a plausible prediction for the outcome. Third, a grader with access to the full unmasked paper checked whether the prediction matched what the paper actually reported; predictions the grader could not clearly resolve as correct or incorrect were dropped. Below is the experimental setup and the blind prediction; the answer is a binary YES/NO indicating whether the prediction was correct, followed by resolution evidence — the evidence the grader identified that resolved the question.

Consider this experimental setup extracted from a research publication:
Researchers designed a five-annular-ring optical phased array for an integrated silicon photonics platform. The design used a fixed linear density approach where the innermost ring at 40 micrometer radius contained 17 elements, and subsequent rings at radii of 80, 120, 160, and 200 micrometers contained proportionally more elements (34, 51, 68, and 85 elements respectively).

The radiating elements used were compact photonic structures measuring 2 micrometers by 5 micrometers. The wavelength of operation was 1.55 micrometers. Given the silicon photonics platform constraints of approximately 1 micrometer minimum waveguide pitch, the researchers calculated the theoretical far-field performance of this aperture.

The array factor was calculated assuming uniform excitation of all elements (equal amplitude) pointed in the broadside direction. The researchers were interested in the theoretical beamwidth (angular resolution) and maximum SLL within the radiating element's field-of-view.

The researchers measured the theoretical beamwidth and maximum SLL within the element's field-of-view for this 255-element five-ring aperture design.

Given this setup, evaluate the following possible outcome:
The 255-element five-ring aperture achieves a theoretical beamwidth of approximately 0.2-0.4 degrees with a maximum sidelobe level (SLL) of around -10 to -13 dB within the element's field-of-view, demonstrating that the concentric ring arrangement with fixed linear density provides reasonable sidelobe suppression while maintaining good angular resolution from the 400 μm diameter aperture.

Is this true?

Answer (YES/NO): NO